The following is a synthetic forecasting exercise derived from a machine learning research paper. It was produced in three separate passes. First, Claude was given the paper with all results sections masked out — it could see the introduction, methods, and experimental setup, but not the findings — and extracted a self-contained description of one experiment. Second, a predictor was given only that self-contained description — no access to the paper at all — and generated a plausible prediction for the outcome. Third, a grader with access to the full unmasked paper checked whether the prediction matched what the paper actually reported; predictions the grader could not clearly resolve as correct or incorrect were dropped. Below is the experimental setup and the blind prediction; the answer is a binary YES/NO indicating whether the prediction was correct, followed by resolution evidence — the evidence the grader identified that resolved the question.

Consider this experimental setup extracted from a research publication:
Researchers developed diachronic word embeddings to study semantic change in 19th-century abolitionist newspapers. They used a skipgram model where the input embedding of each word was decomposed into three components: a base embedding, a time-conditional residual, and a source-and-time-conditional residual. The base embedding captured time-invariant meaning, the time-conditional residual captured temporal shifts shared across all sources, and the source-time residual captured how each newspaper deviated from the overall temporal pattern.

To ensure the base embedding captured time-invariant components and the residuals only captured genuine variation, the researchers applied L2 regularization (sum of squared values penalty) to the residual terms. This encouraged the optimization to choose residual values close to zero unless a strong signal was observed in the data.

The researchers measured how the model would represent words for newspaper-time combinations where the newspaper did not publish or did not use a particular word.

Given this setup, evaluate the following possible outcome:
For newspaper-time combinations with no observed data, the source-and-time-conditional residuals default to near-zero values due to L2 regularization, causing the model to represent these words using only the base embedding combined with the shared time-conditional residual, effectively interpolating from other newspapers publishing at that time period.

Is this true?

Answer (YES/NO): YES